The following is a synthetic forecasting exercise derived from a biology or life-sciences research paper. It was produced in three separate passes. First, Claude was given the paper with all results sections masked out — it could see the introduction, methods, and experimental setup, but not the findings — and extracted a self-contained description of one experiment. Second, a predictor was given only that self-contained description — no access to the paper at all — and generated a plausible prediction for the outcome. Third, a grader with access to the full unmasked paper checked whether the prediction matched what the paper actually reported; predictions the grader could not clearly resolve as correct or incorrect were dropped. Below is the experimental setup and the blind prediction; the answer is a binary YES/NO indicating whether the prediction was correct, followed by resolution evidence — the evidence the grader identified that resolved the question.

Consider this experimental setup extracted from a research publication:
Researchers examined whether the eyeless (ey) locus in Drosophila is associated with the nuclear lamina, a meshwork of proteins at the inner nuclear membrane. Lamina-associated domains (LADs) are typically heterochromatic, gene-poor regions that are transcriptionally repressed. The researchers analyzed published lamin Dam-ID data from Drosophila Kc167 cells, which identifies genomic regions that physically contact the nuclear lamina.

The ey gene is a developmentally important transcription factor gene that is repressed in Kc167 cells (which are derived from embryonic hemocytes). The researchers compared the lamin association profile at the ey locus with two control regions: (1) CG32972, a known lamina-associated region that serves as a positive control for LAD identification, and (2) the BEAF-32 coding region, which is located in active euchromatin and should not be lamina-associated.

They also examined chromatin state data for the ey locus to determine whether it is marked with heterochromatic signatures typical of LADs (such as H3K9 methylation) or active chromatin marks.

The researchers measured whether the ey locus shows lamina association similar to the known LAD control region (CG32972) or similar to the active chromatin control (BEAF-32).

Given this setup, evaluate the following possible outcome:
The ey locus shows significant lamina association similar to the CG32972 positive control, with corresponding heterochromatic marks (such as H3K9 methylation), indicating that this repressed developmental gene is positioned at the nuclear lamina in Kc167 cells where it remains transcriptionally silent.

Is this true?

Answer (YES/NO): NO